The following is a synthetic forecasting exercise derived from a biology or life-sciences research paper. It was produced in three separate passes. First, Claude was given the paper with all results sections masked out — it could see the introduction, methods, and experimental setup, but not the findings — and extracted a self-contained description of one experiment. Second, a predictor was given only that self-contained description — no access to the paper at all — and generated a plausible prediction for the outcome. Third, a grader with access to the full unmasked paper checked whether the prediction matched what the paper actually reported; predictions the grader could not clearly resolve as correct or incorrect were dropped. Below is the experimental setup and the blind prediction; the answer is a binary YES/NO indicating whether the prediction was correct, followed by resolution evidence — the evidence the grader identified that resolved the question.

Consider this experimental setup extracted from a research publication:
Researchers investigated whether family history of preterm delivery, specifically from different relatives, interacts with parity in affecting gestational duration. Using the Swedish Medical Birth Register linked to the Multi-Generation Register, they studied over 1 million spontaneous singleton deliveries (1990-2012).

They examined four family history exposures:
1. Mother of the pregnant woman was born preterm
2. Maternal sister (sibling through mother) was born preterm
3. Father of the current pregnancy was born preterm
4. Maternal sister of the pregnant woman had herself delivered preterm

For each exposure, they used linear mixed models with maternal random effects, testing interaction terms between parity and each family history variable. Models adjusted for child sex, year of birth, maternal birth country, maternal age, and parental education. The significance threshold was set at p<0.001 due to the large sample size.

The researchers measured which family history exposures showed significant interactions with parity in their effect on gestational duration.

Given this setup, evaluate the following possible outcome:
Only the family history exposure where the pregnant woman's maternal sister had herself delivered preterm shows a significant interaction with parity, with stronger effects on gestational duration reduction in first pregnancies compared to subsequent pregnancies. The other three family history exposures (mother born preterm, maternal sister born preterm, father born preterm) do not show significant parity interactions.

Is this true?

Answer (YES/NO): YES